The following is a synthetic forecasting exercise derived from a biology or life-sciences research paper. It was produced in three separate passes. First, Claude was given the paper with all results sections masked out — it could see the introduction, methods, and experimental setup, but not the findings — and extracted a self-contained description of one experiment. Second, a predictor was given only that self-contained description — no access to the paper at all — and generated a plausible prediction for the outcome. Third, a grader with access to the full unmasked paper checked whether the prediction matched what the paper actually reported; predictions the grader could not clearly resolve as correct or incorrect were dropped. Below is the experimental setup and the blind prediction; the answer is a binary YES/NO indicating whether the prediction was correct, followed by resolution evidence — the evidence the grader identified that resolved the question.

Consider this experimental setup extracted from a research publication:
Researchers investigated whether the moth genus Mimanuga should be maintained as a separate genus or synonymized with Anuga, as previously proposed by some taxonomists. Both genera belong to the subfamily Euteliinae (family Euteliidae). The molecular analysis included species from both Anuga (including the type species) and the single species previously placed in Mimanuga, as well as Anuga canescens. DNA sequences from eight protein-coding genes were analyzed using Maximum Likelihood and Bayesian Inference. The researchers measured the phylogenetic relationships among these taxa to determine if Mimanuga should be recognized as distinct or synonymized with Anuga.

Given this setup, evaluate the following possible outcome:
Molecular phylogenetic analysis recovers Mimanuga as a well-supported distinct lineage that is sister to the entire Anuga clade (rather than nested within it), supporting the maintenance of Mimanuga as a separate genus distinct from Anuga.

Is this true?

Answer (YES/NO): NO